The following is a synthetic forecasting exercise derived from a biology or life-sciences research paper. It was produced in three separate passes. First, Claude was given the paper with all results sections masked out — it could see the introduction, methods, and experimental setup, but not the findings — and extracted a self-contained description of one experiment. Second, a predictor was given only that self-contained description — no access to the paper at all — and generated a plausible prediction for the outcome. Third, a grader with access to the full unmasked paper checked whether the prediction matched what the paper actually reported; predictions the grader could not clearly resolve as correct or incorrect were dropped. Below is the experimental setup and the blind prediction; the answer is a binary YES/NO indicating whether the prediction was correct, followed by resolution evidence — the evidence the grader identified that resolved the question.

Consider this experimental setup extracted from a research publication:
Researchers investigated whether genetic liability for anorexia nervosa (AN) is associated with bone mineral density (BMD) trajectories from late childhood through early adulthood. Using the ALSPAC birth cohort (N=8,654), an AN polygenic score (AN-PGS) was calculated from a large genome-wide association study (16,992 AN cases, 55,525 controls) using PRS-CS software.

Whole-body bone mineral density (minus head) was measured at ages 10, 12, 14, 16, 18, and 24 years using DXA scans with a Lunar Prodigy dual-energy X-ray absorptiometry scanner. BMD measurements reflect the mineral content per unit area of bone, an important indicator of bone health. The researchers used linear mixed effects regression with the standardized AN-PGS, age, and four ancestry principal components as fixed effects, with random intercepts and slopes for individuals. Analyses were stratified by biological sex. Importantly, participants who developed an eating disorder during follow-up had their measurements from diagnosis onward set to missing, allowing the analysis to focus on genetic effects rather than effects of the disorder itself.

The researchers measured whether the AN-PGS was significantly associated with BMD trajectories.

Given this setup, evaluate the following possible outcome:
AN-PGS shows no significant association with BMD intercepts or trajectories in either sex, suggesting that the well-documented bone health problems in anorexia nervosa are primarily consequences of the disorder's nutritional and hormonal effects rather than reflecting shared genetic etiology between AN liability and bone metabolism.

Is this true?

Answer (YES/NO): NO